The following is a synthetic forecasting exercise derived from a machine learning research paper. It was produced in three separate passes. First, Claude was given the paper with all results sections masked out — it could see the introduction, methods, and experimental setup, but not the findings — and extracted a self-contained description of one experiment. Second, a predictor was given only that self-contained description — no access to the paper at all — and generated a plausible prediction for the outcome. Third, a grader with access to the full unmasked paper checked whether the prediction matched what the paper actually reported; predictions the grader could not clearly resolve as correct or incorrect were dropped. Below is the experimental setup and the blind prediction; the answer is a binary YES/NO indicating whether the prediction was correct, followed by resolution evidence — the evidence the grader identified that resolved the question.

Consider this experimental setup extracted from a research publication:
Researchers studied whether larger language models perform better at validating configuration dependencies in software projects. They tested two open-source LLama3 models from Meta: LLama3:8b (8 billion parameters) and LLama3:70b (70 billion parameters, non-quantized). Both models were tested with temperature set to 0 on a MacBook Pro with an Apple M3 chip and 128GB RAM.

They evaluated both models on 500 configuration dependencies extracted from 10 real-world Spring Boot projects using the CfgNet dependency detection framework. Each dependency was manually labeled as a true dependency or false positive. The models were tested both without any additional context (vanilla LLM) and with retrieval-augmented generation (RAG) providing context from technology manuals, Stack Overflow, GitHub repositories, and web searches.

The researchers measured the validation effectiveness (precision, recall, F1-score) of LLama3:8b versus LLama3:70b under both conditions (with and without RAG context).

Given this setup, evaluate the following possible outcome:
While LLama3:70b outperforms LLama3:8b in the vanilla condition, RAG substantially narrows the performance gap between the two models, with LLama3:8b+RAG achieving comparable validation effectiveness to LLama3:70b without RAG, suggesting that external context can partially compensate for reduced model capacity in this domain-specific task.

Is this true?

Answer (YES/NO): NO